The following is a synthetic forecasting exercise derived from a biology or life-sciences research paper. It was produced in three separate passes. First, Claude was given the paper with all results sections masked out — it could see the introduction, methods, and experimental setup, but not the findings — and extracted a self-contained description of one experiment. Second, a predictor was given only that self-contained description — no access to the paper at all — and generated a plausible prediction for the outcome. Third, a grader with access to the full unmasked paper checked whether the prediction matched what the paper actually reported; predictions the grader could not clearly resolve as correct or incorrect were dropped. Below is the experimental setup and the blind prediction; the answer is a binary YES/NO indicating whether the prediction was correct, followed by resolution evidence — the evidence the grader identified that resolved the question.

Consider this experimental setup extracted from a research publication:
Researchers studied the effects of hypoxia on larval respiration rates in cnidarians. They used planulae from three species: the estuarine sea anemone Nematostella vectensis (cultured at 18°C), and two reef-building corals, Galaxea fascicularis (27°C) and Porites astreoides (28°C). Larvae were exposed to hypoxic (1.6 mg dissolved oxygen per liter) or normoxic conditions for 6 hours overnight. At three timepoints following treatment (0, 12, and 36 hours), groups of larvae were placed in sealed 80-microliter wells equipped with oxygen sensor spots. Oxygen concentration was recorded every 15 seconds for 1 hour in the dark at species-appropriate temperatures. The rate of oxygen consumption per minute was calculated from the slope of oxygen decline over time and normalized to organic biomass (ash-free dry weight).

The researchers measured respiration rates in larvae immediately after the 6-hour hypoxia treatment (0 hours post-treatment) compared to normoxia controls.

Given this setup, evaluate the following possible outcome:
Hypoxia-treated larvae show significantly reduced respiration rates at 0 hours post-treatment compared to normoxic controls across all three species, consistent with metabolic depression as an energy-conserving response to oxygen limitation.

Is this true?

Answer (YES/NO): NO